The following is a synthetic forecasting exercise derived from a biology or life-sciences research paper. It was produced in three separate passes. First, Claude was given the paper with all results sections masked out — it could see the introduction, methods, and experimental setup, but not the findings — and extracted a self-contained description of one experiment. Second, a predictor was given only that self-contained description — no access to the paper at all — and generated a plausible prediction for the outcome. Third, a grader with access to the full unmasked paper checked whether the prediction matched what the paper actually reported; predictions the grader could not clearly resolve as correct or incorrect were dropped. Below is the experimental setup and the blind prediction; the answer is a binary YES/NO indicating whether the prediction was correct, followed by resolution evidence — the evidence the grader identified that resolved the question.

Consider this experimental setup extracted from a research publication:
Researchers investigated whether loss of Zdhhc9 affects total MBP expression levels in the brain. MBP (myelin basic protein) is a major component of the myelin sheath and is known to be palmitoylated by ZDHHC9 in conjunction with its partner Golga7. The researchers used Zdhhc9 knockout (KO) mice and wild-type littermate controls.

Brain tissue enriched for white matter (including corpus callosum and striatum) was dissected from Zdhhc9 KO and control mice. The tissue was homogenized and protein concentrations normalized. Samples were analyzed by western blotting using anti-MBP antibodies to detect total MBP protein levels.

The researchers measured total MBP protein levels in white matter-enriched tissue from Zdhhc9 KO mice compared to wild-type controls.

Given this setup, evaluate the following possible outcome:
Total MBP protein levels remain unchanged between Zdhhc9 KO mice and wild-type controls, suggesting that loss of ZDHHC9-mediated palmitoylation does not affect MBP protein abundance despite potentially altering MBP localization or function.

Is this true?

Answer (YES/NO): YES